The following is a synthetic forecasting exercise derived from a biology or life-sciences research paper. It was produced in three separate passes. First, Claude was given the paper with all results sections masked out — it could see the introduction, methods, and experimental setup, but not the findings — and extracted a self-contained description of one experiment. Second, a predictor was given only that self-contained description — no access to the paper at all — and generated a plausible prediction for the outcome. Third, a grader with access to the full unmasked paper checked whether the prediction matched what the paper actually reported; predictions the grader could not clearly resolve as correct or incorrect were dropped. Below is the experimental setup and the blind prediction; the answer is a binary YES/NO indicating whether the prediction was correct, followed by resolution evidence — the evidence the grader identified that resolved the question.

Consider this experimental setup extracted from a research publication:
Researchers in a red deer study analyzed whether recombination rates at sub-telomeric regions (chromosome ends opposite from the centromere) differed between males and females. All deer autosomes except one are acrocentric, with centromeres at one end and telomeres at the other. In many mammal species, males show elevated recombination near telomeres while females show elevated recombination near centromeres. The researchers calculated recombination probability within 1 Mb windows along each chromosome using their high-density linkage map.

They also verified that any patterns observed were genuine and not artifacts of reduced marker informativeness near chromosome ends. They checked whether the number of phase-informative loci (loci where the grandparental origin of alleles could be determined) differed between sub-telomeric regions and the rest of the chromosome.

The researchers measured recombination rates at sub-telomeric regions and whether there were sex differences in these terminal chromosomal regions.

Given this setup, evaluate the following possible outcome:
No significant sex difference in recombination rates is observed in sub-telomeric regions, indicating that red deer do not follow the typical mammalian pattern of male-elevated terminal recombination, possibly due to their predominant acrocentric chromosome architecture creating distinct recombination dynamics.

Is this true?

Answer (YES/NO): YES